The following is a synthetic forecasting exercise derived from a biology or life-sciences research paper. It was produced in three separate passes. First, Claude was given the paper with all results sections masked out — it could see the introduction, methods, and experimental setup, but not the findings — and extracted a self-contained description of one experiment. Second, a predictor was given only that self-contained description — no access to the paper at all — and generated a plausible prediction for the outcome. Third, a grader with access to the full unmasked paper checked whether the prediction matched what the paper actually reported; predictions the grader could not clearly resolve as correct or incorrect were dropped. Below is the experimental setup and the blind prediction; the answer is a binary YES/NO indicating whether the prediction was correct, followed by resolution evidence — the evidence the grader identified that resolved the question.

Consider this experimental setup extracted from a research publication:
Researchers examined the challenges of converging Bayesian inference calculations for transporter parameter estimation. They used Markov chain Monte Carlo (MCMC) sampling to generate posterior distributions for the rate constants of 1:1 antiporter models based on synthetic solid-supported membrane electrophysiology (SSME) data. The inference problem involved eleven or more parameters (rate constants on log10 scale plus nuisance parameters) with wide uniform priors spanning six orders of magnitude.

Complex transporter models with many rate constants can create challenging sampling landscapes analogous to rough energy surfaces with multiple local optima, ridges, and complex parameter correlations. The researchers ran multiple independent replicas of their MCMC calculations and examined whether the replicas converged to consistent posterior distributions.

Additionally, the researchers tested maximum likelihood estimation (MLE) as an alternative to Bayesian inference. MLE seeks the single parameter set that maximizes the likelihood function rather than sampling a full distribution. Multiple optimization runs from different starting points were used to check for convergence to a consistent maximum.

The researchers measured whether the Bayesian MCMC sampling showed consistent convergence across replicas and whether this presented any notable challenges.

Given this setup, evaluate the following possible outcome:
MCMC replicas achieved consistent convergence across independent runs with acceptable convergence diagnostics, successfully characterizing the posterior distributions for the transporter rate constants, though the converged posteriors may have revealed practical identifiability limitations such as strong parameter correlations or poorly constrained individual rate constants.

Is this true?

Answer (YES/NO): NO